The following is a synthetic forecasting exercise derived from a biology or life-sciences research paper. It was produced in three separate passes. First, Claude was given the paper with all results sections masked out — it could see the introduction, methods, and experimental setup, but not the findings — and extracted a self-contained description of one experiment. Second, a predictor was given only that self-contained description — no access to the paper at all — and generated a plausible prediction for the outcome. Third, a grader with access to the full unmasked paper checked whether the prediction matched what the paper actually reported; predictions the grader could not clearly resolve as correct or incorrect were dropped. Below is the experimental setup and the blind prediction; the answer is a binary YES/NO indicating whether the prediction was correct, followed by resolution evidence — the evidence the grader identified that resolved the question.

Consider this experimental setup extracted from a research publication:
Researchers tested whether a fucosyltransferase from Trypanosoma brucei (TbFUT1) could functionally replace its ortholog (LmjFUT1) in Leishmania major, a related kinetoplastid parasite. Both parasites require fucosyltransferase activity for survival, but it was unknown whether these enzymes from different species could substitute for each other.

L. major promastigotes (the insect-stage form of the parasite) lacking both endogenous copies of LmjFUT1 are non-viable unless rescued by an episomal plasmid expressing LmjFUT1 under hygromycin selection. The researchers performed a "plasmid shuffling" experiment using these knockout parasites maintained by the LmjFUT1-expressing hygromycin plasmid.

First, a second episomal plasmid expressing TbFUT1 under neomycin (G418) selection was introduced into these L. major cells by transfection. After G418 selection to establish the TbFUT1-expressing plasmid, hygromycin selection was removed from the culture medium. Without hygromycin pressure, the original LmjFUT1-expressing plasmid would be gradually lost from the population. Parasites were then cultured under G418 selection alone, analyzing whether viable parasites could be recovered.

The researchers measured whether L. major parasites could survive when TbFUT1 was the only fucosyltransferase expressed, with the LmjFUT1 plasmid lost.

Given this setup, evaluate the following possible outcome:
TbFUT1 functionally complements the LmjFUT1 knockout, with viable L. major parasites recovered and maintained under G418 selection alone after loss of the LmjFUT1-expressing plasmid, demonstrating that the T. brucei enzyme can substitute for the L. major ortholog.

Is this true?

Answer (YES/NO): YES